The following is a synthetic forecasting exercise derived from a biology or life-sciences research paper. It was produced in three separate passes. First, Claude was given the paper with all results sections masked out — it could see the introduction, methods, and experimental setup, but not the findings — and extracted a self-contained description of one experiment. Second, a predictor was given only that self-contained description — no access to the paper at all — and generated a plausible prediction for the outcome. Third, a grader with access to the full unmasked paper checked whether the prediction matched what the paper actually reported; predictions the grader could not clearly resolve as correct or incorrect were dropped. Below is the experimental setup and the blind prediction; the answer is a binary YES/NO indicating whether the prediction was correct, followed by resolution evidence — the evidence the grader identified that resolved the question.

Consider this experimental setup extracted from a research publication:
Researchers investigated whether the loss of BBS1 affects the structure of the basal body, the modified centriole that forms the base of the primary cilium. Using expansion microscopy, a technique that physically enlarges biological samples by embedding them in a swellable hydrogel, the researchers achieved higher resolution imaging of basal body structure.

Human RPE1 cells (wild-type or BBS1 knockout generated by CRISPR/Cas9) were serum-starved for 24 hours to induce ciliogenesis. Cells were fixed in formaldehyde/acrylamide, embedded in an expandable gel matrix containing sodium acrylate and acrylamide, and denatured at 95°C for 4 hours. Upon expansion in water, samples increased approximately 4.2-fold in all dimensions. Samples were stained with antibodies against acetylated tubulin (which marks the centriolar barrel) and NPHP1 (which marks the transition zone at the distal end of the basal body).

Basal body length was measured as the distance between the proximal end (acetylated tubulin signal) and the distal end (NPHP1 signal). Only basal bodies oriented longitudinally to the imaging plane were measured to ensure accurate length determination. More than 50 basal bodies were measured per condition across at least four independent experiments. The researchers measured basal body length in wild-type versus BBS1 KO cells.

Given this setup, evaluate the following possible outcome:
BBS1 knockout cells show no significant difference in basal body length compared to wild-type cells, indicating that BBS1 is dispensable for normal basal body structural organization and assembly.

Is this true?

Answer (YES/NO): NO